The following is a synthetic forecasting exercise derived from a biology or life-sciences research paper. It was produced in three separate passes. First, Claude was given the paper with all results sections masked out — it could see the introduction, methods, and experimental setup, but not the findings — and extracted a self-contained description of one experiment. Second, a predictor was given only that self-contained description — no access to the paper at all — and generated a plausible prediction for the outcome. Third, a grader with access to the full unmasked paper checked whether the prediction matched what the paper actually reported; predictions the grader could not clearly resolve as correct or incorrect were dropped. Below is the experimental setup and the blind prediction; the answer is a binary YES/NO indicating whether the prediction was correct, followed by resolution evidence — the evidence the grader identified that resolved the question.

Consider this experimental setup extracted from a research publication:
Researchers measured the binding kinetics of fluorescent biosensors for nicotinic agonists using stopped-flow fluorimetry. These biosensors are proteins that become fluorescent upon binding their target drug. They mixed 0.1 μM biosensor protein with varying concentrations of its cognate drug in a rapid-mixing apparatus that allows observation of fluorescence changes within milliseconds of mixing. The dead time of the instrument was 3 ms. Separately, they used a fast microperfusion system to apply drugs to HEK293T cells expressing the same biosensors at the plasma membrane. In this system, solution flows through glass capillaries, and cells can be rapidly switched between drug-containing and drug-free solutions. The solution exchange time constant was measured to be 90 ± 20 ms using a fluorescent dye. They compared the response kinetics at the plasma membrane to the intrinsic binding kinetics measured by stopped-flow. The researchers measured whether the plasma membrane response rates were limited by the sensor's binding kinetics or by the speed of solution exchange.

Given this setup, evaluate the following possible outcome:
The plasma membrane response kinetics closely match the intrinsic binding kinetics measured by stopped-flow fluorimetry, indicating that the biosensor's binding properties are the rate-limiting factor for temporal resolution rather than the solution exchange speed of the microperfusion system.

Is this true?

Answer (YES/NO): YES